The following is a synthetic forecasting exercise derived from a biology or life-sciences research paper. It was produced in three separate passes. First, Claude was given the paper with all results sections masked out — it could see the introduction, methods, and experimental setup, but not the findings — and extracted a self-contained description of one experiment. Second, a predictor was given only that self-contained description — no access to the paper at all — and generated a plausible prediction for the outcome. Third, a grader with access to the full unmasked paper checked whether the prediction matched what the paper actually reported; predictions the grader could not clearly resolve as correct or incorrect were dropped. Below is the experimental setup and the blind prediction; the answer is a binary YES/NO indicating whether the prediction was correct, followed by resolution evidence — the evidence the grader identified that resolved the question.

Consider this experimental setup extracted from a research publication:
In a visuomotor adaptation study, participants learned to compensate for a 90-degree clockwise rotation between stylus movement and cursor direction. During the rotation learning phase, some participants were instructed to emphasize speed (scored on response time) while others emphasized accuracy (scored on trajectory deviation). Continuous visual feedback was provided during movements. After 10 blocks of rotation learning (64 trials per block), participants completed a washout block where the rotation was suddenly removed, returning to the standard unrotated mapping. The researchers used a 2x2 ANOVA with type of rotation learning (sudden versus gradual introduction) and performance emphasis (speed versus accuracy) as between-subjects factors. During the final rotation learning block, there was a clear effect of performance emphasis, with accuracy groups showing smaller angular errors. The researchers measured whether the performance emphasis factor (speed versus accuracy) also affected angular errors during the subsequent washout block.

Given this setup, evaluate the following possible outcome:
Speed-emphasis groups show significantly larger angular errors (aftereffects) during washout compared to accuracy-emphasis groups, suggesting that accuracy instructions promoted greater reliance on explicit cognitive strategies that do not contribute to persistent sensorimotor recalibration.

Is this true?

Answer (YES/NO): NO